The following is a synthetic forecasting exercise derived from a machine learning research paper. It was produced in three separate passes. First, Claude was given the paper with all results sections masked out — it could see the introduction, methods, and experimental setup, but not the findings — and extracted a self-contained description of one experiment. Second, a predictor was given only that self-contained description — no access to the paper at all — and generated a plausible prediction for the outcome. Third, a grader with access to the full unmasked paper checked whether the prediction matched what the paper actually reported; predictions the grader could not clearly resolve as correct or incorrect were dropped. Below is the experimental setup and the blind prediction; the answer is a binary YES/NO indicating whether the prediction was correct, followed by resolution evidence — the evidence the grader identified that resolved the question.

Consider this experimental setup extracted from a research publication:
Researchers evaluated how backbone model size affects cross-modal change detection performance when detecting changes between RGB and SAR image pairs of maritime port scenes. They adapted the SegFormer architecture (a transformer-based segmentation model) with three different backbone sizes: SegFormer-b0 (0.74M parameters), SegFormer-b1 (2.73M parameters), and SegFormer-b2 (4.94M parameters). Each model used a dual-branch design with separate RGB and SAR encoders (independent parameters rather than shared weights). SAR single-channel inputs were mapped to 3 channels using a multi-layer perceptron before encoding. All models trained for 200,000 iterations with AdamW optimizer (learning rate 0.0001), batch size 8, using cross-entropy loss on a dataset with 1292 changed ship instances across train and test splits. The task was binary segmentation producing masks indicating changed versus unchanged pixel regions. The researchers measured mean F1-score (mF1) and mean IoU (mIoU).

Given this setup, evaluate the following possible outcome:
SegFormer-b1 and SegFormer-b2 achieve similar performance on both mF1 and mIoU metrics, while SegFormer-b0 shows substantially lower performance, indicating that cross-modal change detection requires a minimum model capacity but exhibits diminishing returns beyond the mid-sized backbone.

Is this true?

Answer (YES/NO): YES